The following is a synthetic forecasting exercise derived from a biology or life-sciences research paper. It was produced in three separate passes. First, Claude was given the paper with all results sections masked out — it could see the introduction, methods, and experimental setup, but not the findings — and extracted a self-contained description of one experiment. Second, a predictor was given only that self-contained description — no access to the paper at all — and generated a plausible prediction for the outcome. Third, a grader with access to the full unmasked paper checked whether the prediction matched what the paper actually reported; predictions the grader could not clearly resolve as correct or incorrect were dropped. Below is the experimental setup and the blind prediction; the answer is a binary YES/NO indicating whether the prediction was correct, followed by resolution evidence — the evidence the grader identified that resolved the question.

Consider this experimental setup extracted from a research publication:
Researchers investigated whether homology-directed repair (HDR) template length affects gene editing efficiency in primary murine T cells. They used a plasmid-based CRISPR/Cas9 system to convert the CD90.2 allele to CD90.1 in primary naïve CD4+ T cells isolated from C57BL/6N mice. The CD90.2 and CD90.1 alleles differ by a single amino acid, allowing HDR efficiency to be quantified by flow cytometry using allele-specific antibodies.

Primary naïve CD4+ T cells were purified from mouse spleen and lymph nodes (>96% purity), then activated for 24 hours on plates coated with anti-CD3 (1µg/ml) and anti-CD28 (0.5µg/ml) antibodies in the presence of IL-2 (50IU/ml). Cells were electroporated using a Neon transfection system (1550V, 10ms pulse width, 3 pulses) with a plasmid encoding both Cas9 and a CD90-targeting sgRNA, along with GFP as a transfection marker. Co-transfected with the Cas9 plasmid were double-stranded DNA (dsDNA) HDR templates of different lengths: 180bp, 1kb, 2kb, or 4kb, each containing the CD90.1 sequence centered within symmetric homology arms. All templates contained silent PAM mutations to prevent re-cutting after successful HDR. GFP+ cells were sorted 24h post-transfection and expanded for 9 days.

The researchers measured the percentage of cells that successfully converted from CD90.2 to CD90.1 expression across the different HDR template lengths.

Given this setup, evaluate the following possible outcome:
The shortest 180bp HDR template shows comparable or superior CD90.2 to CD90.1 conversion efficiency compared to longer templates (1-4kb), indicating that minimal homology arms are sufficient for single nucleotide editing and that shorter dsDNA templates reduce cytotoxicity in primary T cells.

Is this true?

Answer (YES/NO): NO